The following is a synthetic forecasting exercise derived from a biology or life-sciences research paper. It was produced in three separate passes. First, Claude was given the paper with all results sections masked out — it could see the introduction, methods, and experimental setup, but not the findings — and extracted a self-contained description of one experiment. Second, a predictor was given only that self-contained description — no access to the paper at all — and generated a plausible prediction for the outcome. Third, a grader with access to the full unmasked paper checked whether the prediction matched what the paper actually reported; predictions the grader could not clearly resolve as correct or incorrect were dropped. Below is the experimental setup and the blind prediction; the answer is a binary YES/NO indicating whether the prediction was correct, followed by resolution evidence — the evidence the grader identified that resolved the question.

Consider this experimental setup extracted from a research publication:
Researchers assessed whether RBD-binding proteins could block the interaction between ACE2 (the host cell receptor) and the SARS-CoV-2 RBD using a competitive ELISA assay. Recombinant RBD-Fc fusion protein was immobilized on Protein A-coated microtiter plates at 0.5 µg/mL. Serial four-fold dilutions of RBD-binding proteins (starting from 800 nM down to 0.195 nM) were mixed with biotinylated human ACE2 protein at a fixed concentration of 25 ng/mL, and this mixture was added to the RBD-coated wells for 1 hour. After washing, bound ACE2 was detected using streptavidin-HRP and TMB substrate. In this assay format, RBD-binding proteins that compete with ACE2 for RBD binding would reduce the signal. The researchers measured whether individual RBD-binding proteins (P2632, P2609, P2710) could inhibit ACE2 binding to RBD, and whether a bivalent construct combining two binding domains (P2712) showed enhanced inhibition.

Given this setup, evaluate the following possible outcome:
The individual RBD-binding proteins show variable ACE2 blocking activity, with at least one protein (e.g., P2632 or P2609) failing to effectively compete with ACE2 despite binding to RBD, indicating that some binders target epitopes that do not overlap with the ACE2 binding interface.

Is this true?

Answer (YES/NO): YES